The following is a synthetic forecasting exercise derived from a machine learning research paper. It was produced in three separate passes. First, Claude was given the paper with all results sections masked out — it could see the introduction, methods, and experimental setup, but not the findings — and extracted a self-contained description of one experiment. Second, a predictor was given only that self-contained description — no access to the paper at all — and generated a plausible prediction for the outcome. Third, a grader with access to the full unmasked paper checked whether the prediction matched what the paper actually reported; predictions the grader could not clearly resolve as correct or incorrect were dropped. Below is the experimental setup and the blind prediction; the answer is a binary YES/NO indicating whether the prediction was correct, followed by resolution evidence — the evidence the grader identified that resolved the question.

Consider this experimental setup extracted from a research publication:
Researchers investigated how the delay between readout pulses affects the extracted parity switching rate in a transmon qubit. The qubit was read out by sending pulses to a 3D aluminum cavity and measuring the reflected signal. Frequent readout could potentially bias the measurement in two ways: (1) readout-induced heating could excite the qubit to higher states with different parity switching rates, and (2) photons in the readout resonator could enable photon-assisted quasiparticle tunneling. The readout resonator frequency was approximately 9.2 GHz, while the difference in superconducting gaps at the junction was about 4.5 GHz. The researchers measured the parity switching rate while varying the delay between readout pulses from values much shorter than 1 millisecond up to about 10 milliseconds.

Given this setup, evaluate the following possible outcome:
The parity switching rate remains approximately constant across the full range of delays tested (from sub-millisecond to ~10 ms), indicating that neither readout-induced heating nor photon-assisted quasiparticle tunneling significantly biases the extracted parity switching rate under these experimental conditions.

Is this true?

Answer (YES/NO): NO